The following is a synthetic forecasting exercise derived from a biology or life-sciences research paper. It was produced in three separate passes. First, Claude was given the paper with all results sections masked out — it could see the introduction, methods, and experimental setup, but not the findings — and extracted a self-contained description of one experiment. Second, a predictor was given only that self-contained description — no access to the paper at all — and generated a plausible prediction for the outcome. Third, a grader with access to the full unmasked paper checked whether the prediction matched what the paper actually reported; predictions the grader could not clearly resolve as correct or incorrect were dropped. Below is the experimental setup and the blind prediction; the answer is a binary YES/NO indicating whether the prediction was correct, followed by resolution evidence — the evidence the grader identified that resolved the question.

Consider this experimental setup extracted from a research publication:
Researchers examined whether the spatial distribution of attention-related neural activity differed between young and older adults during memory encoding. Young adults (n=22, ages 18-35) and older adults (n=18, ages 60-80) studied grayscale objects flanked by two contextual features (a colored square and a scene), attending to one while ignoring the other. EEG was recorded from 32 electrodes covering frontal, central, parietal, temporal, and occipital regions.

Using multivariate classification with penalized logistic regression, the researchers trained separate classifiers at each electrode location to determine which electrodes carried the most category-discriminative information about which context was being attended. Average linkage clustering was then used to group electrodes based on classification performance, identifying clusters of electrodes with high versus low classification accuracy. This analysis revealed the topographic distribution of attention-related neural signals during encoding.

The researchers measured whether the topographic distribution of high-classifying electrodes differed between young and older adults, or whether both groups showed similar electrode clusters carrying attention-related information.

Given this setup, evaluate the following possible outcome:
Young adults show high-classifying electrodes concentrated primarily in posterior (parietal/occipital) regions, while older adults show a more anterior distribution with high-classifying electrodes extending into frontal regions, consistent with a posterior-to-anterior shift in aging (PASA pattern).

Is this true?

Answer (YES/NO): NO